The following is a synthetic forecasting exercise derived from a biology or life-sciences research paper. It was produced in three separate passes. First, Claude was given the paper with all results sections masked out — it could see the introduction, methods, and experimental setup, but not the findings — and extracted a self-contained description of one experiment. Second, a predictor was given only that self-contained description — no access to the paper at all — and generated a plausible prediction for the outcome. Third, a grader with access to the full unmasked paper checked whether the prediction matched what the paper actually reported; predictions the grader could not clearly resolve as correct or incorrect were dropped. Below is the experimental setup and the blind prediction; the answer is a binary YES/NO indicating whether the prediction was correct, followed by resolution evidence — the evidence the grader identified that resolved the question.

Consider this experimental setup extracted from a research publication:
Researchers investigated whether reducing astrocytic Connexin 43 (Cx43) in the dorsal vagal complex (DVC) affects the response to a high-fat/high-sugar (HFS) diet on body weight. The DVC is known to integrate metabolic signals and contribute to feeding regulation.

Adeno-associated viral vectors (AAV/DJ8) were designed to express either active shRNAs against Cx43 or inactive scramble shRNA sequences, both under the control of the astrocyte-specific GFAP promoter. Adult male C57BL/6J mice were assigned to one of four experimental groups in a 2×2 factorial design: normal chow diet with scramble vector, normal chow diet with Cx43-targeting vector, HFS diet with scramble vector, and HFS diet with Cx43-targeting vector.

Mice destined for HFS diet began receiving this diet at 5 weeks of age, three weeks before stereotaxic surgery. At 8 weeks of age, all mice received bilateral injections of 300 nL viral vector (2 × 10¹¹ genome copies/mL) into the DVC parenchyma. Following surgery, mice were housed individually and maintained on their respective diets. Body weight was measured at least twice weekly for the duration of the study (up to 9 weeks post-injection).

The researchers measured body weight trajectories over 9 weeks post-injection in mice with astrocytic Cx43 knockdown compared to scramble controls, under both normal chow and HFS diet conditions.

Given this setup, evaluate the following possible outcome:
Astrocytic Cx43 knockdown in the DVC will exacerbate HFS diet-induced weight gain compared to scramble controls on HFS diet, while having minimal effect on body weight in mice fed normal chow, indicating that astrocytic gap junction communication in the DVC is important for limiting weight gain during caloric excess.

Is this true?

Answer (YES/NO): NO